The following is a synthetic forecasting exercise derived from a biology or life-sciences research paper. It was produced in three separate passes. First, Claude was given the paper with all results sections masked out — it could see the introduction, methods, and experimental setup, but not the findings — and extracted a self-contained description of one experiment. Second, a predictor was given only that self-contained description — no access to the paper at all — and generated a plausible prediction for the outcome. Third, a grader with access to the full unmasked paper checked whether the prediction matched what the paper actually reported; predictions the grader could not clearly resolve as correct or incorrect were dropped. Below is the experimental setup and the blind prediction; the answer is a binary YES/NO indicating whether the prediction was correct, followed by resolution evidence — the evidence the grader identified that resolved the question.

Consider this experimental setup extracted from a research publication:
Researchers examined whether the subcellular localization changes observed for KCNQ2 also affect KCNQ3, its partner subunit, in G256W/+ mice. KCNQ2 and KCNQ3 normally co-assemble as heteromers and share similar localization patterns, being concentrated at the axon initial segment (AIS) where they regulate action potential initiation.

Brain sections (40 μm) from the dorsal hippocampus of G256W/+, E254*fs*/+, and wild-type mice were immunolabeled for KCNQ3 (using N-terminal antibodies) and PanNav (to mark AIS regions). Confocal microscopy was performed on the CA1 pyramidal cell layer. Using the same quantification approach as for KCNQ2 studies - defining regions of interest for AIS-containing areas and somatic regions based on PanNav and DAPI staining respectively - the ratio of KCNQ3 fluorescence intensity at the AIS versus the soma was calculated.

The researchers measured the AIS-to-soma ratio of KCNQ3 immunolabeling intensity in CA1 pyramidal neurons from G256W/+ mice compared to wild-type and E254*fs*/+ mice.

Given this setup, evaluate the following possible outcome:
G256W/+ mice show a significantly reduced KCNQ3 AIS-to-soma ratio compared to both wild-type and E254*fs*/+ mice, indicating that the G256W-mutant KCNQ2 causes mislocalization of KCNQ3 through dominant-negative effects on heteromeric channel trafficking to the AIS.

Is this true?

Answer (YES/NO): YES